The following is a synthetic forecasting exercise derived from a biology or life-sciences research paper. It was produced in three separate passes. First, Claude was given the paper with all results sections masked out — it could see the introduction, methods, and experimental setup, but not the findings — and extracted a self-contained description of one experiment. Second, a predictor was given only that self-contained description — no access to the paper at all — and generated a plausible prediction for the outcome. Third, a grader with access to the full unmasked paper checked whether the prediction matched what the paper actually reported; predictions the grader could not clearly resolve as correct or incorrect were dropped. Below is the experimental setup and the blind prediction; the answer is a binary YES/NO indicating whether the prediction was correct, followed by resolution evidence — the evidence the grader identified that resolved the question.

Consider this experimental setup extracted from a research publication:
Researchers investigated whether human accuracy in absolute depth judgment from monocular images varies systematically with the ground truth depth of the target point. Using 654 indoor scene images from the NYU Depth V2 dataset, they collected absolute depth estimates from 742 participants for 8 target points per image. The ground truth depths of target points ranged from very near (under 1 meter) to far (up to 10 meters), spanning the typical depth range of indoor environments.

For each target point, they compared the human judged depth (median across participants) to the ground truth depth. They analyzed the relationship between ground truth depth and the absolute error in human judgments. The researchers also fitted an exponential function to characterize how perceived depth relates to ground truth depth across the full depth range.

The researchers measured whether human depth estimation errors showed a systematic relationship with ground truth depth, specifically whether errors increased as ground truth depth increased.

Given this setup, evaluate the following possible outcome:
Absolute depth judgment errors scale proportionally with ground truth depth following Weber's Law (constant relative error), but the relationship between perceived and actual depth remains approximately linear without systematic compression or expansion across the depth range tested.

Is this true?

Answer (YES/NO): NO